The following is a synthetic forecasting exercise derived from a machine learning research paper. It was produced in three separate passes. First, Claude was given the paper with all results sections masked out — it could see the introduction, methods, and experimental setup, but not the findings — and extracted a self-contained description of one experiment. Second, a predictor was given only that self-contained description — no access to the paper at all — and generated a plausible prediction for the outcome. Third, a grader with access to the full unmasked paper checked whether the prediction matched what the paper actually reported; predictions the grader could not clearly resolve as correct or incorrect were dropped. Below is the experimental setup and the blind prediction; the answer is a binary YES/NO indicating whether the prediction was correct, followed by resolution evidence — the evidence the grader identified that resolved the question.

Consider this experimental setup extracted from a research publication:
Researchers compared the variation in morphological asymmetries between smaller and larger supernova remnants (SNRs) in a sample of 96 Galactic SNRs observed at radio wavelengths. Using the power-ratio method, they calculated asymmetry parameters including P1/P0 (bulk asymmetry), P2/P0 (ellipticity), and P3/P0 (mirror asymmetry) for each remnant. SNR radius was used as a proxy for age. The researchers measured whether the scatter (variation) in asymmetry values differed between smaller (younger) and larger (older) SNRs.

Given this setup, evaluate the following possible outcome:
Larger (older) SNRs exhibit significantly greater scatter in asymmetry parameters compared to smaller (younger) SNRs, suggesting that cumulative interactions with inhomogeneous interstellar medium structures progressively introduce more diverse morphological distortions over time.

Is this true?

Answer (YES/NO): NO